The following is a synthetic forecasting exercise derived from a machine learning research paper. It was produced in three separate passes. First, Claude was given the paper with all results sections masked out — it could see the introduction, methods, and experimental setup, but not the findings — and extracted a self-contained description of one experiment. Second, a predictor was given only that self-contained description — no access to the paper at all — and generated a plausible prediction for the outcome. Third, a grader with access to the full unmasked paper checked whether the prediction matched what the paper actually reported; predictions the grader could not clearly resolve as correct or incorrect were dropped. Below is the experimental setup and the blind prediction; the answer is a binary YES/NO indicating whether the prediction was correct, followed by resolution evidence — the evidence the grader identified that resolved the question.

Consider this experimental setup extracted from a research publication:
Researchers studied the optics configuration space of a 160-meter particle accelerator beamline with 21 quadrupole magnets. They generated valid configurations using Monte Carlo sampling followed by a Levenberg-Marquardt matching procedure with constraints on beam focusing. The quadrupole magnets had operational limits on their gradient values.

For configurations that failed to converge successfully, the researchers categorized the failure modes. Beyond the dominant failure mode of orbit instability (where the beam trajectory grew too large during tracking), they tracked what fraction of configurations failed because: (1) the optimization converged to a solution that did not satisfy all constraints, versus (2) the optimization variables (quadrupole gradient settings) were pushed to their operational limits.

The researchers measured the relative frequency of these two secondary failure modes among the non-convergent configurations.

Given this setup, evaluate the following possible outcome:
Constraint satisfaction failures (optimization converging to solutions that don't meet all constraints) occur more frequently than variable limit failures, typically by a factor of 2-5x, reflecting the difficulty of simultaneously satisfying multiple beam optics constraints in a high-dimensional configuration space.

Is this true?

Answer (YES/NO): NO